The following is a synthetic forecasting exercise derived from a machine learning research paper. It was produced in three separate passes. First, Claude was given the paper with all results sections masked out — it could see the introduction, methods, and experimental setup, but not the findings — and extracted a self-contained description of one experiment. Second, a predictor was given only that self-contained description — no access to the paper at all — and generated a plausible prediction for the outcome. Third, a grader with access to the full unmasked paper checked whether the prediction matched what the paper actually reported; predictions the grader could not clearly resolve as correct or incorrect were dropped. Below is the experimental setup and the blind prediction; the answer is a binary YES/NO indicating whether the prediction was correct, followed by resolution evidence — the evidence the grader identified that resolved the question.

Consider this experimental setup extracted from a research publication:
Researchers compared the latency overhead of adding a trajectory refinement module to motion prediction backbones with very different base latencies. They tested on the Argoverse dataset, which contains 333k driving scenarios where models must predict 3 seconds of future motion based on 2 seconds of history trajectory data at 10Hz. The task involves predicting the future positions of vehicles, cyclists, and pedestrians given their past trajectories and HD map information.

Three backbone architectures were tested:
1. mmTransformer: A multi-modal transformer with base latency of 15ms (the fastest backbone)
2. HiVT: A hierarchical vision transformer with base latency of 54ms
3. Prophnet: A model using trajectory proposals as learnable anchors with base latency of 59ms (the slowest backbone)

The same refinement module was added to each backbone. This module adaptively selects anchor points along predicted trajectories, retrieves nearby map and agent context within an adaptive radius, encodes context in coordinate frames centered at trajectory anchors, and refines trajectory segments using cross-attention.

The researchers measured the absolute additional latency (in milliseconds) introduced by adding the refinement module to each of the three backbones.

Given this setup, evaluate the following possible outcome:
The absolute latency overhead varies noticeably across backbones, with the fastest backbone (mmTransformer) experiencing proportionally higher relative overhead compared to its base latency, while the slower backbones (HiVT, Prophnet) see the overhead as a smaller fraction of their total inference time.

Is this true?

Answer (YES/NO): NO